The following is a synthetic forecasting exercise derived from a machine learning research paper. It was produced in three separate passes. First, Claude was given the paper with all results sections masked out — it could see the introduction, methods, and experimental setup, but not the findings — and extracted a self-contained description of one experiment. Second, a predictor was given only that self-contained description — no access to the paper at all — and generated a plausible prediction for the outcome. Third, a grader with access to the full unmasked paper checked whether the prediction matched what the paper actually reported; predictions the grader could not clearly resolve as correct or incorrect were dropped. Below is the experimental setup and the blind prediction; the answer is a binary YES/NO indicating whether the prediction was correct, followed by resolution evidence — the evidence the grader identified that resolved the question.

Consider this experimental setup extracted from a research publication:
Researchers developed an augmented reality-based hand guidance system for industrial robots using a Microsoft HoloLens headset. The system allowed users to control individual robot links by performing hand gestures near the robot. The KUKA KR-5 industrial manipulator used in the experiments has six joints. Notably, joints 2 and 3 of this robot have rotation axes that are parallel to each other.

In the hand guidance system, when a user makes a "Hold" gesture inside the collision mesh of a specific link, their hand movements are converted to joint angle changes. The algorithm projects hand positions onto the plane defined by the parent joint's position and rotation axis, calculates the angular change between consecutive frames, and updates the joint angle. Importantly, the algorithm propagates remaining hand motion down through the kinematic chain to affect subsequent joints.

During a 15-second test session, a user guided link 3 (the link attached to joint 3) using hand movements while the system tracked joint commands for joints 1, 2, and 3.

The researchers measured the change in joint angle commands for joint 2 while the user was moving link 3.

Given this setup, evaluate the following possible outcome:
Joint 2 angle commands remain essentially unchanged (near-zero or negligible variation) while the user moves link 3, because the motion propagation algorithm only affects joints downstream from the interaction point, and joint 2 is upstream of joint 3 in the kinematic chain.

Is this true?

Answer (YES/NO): YES